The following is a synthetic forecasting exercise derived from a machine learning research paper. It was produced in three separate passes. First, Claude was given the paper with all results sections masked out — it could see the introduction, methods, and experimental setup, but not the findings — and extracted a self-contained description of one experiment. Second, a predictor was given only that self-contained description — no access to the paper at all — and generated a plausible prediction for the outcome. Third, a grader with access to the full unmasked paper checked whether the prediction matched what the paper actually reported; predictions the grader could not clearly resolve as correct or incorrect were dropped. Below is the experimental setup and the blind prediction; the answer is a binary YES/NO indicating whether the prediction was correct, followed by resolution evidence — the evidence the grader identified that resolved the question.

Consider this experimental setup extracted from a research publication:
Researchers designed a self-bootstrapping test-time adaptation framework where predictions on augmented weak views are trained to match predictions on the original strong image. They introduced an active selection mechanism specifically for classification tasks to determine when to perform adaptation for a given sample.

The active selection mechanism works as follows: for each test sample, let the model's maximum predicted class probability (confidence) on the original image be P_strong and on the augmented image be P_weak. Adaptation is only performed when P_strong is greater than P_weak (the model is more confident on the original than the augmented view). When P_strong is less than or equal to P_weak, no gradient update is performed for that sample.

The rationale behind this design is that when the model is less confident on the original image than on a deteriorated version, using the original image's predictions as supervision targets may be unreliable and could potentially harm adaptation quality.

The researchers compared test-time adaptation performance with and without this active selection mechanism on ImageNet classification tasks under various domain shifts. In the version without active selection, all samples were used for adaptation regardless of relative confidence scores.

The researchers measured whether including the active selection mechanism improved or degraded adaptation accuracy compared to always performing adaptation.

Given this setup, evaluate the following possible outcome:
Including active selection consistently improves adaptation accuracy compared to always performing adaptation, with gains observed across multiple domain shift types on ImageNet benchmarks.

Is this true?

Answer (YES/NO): YES